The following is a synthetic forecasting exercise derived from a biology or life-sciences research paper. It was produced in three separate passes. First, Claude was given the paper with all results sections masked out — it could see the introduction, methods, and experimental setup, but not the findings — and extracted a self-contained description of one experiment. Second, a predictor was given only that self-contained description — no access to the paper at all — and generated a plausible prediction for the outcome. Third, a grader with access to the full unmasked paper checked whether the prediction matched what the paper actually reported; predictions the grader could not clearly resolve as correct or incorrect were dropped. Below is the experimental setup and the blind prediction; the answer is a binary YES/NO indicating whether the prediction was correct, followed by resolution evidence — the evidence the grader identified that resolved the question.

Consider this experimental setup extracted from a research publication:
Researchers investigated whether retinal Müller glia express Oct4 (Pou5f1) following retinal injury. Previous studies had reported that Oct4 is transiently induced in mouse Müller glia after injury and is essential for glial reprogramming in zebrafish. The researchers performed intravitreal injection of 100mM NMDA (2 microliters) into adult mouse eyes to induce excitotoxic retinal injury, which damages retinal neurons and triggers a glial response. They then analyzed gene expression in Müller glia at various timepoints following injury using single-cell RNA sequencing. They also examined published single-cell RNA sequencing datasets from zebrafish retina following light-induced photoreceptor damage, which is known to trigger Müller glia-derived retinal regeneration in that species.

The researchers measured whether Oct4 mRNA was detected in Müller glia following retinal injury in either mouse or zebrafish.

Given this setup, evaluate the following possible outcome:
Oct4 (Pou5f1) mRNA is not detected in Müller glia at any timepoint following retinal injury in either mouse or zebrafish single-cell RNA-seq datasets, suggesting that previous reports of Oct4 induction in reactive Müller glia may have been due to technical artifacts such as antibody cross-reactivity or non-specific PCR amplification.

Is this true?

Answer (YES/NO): YES